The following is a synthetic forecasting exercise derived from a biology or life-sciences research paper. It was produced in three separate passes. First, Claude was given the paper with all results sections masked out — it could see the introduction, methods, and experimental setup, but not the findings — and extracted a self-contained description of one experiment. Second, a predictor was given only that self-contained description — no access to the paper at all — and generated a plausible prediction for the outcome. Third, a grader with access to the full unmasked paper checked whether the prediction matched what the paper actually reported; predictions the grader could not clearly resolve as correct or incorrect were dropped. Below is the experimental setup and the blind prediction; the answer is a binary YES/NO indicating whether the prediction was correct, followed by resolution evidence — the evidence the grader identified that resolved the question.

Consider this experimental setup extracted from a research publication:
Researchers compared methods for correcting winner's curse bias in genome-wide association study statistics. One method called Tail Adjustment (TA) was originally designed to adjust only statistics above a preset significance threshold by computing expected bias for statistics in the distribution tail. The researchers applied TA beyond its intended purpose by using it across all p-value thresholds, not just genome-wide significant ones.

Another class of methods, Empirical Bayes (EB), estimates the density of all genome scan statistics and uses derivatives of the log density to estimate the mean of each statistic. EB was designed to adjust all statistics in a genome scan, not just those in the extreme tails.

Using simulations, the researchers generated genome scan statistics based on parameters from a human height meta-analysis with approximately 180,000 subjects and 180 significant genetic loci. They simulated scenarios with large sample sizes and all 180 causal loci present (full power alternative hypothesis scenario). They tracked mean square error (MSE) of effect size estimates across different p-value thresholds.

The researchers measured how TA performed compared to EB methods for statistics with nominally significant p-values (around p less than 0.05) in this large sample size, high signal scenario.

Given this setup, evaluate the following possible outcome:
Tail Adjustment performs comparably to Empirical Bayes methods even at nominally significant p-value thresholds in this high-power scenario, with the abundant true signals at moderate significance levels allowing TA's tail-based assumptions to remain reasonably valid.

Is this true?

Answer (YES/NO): NO